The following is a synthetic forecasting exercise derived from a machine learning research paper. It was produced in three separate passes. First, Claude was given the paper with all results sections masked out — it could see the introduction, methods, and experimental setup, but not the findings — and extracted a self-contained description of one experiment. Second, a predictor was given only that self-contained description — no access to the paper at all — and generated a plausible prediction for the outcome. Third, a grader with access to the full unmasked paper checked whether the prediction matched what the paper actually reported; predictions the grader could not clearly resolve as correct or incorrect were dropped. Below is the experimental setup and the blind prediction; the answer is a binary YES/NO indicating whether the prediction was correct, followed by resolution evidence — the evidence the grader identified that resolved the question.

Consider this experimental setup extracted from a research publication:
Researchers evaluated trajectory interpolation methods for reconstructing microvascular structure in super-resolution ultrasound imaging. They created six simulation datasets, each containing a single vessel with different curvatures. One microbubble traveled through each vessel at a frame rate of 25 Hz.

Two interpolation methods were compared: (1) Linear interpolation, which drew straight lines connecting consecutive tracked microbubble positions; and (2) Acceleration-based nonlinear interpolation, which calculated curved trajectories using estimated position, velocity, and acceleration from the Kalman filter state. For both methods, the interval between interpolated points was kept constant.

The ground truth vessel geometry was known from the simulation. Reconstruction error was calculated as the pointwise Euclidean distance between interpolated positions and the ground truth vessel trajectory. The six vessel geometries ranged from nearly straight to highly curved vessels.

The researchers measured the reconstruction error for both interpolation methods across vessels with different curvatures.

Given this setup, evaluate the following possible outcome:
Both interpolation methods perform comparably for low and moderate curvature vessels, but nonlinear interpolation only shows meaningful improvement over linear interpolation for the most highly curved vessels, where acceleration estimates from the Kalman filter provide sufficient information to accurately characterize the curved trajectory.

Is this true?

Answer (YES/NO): NO